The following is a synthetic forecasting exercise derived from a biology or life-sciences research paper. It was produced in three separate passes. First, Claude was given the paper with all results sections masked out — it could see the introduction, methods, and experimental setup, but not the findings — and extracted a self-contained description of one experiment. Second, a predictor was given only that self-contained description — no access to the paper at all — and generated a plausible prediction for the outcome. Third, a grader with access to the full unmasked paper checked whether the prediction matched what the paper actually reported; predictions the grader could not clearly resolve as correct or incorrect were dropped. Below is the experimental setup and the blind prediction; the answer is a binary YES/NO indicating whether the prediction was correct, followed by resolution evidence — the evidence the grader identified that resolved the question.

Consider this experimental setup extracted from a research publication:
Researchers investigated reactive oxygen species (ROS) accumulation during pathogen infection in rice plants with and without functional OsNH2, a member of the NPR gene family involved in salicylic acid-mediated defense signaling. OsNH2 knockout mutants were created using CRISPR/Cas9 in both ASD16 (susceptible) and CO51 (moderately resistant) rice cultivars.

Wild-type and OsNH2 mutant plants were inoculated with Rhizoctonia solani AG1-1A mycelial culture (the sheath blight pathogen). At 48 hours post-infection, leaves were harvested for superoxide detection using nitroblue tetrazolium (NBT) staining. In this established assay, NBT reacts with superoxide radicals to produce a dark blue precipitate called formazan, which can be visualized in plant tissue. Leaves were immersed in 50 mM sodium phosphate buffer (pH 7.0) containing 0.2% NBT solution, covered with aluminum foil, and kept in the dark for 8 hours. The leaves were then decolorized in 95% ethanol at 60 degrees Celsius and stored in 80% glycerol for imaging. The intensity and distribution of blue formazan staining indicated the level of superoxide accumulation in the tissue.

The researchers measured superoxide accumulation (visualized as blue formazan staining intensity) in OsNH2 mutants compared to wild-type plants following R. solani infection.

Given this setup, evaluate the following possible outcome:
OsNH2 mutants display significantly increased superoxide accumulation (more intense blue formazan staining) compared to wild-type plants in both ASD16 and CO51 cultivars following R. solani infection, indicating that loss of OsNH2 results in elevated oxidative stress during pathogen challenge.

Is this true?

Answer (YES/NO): YES